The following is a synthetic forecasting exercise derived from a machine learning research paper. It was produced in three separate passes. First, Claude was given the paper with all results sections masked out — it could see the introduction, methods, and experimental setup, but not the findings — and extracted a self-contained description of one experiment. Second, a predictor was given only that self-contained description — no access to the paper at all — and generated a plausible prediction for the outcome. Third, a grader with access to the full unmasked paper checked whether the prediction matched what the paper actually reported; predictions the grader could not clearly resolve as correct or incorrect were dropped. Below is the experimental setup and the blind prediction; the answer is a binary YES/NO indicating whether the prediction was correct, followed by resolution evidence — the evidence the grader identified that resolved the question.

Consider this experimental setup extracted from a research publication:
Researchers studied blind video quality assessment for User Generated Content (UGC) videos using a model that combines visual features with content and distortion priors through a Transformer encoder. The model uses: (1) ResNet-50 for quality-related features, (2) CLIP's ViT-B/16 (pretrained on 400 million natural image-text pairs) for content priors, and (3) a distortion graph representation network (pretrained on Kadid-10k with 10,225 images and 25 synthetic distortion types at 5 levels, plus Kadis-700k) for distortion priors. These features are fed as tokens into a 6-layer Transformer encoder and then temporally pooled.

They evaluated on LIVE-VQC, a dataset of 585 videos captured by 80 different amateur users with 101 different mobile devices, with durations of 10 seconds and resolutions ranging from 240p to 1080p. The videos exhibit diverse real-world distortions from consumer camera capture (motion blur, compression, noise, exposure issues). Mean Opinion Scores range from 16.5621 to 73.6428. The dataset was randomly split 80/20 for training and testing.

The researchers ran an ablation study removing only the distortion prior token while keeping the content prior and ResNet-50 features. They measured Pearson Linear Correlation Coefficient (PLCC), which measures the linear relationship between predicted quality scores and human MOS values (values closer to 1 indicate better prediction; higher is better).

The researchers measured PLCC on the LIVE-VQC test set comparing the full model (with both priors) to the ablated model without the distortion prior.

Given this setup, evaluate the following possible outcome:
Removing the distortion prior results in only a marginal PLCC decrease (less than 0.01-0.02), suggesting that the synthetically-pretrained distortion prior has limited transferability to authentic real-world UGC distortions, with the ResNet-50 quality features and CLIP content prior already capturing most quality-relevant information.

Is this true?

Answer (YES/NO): NO